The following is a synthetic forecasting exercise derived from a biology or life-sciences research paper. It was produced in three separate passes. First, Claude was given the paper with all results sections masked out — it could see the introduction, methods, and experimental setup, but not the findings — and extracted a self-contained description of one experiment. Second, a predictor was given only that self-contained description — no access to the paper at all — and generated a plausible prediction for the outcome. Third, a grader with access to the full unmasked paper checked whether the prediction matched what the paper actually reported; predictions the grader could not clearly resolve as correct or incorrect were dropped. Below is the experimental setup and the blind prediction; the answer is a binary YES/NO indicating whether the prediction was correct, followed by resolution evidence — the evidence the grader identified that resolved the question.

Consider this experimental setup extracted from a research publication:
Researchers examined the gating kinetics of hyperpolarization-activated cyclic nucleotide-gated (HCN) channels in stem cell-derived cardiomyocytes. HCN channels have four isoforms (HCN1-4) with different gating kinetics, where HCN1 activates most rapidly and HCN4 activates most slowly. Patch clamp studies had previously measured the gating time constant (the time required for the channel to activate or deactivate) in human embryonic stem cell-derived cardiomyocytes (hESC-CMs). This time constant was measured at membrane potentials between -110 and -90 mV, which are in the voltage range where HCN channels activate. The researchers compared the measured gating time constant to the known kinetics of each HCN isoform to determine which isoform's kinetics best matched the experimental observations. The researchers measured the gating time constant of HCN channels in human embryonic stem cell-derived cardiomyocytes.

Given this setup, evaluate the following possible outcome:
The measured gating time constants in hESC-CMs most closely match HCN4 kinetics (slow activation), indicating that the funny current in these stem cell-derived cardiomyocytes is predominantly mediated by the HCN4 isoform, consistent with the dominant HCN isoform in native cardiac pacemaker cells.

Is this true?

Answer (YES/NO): YES